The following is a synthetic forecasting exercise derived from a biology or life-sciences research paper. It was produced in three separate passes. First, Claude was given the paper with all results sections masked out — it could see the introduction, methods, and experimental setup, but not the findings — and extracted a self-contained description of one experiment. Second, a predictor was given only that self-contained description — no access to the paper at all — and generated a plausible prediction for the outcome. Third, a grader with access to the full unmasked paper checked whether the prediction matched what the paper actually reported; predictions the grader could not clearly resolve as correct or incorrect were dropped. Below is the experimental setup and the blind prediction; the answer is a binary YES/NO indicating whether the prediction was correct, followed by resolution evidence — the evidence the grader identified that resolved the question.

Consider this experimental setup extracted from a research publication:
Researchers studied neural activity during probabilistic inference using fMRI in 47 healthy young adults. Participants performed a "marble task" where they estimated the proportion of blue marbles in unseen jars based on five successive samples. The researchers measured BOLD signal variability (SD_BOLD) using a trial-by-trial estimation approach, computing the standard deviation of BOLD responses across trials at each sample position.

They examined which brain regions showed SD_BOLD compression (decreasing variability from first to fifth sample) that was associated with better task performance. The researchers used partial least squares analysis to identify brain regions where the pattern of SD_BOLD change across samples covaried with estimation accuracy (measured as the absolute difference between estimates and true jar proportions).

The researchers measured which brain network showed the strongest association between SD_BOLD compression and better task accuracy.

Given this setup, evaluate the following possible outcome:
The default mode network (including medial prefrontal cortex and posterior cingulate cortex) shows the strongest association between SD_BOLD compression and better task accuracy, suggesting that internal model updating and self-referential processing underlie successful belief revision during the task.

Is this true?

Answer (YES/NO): YES